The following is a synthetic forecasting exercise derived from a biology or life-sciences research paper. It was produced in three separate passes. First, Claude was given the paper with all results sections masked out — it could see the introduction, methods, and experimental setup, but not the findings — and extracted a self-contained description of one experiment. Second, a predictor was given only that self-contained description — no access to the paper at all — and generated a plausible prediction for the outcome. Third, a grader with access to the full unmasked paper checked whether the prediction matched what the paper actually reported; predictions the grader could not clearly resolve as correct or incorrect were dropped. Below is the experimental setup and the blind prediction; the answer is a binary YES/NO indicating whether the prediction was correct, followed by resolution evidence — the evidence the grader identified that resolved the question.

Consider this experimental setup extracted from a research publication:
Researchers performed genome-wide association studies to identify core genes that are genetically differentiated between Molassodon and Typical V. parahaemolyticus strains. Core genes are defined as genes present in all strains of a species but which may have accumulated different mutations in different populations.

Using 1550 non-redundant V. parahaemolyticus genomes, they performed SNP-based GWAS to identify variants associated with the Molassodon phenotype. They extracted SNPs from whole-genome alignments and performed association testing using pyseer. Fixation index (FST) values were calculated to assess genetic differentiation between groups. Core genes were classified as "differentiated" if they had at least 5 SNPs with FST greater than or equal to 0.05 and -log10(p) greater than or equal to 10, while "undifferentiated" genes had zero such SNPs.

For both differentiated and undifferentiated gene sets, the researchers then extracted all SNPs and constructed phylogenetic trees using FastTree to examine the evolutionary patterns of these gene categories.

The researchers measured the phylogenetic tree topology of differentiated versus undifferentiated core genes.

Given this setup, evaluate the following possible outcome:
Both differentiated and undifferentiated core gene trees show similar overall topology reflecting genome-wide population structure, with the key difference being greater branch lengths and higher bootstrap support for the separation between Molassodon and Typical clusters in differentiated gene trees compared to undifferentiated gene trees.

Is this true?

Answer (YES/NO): NO